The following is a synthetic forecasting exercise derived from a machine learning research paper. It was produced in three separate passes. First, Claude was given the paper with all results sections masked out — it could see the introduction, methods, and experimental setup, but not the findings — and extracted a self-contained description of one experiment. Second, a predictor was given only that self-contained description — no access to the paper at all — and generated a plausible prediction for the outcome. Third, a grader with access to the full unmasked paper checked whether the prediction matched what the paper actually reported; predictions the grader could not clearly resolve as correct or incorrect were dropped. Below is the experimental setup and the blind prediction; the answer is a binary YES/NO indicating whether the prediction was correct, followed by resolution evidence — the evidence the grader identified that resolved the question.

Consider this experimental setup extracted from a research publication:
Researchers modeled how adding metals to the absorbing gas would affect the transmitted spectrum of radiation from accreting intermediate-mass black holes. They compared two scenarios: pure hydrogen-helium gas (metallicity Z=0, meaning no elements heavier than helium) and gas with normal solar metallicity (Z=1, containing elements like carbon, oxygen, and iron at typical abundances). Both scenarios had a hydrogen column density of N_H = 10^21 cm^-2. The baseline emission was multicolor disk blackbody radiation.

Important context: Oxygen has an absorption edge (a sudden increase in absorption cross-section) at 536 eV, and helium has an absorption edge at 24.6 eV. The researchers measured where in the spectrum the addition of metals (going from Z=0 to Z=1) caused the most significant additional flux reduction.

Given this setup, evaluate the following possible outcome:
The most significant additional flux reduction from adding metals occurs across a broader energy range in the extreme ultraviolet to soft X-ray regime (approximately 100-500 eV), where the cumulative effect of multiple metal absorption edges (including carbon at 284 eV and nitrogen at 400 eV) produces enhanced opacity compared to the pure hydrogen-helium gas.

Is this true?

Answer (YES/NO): NO